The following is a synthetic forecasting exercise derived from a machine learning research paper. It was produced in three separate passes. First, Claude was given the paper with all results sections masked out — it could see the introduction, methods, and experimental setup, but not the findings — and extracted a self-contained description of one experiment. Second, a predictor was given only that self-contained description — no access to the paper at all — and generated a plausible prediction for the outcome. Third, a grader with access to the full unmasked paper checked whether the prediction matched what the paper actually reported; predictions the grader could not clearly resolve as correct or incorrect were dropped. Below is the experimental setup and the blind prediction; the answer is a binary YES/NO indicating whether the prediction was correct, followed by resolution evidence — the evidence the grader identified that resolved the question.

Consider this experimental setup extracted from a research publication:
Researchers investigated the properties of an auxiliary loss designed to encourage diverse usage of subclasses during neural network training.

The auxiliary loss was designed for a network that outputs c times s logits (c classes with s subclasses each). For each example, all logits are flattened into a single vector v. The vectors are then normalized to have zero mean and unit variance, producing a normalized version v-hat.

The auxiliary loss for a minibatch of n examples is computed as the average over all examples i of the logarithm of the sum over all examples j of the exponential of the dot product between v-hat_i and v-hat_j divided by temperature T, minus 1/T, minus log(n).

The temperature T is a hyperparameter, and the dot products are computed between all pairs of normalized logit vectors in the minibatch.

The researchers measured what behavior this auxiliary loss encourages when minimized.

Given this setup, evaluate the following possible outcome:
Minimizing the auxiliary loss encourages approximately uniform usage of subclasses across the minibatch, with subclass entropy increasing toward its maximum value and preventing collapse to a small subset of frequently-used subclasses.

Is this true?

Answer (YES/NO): YES